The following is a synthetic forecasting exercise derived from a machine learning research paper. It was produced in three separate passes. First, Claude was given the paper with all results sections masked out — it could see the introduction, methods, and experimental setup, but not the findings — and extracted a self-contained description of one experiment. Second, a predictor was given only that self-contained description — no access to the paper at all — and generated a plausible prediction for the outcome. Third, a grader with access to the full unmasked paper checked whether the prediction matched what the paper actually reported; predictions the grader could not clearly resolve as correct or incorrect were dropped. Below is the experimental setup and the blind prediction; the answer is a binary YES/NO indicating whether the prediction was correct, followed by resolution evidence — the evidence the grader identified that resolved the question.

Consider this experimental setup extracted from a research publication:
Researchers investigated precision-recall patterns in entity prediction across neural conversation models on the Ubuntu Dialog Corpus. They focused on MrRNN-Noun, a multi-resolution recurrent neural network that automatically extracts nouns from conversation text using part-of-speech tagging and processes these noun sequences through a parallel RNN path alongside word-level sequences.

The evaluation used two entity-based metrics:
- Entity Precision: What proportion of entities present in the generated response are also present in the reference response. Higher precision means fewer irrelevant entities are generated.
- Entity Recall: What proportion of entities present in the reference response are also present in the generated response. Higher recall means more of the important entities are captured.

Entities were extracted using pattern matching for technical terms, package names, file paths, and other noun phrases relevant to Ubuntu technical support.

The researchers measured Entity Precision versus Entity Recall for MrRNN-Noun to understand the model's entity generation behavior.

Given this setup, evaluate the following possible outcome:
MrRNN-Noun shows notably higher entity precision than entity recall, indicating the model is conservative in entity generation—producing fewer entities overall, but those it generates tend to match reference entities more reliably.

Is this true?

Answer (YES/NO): YES